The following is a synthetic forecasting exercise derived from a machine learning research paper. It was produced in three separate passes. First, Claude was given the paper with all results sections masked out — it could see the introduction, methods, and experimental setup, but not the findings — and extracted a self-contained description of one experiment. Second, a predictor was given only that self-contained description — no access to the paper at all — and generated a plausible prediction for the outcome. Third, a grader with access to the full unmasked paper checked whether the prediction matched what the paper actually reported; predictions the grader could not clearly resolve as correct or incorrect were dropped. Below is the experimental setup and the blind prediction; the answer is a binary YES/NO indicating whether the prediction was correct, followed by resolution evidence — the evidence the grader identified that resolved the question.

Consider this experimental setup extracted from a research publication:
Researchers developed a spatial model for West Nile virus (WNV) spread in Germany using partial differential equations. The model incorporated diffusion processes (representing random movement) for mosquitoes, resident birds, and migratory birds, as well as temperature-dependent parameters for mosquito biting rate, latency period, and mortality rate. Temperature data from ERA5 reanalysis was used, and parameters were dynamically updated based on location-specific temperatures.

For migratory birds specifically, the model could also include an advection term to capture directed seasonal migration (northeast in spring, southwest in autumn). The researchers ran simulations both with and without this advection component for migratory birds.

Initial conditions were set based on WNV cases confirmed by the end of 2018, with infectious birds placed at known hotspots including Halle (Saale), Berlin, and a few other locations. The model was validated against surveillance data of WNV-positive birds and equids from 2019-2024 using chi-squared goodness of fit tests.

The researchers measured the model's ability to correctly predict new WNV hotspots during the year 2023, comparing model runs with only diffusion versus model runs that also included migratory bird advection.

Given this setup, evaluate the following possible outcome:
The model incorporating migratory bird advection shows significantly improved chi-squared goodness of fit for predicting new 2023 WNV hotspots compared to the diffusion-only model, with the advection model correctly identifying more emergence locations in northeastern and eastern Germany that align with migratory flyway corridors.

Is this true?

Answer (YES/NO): NO